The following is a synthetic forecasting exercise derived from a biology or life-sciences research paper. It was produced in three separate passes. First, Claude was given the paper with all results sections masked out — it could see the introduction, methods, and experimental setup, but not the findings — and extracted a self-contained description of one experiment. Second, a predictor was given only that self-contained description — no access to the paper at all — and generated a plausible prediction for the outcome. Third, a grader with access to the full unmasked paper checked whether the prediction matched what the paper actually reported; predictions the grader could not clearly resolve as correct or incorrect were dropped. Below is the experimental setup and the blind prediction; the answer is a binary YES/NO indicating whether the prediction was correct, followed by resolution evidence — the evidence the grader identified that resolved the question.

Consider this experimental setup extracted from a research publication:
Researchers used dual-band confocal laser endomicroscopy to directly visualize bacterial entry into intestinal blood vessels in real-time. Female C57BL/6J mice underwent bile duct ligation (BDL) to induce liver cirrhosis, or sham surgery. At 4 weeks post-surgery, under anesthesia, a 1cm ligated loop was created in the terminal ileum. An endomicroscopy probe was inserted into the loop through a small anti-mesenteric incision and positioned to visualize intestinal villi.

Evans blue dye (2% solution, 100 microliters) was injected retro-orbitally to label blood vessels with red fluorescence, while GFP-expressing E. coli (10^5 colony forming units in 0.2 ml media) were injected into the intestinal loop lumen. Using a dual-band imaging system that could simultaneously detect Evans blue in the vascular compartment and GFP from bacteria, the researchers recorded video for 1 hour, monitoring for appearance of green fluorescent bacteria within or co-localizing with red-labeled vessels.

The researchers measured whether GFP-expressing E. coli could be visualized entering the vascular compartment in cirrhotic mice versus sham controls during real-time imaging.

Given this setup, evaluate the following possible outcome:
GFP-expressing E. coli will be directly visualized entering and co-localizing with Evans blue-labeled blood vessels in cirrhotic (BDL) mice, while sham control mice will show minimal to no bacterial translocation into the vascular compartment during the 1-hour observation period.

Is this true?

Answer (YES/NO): YES